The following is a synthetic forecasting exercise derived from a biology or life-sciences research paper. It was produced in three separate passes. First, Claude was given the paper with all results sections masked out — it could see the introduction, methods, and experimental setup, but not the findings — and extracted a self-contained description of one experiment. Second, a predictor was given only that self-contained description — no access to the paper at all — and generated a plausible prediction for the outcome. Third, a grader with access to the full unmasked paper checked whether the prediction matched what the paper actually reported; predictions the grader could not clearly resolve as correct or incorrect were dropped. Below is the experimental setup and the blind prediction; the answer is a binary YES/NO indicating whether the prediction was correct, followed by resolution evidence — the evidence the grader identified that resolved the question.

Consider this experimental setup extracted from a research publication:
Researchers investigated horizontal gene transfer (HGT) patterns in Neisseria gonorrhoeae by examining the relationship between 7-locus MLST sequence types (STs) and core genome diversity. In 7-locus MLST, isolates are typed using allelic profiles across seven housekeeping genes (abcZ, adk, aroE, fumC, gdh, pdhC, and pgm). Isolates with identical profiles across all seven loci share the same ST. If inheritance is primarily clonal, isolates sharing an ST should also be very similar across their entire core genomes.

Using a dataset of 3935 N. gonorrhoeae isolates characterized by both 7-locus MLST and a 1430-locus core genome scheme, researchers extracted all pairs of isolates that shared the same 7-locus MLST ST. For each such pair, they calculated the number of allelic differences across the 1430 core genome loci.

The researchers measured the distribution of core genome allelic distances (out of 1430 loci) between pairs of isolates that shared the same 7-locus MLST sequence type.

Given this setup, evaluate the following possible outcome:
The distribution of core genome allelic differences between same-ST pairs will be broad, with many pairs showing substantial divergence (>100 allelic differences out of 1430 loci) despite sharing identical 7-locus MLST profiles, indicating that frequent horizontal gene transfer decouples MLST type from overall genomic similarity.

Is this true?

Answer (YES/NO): YES